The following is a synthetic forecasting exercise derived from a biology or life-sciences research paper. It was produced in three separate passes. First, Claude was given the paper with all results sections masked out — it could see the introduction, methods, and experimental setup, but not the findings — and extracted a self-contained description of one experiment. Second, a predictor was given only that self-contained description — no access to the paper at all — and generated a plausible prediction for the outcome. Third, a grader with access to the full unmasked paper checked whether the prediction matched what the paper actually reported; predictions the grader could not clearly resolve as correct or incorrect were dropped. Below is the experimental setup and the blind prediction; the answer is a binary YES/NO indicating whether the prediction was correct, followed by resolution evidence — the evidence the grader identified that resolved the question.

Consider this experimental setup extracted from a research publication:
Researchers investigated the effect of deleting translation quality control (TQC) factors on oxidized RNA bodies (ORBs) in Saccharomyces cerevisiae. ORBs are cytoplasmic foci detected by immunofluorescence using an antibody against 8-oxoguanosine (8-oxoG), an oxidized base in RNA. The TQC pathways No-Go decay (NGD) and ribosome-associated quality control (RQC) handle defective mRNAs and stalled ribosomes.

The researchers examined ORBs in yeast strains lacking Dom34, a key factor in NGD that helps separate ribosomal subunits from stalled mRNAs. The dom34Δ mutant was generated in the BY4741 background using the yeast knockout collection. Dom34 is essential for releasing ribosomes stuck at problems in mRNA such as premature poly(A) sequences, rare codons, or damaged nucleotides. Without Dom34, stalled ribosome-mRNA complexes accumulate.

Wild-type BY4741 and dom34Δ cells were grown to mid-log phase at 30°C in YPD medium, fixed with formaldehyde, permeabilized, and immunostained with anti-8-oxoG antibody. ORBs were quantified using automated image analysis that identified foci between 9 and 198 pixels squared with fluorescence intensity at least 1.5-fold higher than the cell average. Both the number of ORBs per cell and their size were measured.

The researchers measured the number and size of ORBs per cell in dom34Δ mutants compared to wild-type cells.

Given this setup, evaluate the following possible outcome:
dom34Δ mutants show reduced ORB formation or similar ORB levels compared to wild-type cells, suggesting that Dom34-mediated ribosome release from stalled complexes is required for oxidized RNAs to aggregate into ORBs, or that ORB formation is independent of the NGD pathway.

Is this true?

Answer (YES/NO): YES